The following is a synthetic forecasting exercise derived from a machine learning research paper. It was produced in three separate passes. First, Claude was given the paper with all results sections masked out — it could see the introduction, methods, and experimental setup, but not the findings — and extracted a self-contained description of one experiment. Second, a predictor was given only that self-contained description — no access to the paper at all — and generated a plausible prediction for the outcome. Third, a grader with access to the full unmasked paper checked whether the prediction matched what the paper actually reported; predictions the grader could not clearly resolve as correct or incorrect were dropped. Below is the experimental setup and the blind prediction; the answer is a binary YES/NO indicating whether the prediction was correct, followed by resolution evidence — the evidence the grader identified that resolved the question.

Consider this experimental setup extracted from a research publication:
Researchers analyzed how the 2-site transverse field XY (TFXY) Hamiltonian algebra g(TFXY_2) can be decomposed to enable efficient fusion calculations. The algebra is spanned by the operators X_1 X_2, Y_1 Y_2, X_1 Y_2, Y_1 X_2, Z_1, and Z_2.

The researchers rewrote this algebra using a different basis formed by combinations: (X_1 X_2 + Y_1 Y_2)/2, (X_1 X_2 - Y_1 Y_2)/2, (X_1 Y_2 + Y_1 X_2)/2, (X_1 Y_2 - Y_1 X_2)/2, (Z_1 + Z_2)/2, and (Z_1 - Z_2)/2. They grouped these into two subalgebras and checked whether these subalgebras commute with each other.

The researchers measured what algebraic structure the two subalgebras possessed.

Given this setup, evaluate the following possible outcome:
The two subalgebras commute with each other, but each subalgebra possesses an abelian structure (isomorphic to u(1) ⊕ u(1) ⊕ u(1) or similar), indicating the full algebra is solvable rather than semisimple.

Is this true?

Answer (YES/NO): NO